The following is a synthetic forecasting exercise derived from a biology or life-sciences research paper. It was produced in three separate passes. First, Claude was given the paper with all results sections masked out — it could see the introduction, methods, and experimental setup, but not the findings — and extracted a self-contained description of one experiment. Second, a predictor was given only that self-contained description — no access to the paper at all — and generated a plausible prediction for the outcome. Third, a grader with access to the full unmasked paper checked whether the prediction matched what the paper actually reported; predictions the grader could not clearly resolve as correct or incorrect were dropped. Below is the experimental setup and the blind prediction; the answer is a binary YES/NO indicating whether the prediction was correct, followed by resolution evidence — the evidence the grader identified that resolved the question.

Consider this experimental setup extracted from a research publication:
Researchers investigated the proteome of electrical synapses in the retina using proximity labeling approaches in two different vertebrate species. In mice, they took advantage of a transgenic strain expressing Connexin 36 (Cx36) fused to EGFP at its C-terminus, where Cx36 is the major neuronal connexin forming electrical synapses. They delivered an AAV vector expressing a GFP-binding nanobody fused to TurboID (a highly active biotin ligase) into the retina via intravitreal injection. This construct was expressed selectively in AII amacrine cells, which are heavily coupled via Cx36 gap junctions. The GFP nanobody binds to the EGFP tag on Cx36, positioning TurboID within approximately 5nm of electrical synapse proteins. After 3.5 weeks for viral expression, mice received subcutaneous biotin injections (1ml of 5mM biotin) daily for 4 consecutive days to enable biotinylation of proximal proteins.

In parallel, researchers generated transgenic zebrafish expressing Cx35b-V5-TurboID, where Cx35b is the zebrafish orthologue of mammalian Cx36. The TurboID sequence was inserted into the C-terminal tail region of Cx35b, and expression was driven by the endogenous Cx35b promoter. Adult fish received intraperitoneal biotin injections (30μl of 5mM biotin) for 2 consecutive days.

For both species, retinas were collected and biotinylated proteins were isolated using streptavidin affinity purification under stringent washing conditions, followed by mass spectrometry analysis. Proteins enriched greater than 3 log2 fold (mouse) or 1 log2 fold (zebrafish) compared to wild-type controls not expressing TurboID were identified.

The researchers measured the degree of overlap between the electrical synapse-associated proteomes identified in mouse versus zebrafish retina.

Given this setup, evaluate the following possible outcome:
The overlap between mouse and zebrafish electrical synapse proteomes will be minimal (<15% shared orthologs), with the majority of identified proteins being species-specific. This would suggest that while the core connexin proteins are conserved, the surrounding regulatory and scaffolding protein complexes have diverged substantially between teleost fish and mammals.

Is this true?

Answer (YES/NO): NO